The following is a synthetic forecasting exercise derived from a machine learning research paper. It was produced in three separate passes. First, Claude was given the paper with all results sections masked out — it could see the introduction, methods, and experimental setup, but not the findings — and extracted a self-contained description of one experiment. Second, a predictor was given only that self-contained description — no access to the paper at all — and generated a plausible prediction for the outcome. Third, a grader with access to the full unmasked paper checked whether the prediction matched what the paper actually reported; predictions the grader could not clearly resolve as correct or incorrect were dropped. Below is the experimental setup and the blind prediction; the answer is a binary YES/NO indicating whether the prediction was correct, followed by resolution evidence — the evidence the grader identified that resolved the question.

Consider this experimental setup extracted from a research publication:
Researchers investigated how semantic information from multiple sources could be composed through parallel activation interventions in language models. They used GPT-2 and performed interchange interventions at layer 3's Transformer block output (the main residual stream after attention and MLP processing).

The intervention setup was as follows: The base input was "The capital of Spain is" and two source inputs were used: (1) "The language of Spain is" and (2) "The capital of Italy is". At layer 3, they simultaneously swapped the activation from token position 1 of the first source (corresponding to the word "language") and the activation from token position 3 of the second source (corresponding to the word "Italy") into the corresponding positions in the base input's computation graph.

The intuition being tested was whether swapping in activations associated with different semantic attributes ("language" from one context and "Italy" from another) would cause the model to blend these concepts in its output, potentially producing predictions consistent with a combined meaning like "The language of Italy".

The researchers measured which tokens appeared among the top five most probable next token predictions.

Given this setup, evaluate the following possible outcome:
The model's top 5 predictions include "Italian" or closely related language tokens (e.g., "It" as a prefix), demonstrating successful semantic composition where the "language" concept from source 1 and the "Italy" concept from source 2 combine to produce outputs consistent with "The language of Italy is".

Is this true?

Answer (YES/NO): YES